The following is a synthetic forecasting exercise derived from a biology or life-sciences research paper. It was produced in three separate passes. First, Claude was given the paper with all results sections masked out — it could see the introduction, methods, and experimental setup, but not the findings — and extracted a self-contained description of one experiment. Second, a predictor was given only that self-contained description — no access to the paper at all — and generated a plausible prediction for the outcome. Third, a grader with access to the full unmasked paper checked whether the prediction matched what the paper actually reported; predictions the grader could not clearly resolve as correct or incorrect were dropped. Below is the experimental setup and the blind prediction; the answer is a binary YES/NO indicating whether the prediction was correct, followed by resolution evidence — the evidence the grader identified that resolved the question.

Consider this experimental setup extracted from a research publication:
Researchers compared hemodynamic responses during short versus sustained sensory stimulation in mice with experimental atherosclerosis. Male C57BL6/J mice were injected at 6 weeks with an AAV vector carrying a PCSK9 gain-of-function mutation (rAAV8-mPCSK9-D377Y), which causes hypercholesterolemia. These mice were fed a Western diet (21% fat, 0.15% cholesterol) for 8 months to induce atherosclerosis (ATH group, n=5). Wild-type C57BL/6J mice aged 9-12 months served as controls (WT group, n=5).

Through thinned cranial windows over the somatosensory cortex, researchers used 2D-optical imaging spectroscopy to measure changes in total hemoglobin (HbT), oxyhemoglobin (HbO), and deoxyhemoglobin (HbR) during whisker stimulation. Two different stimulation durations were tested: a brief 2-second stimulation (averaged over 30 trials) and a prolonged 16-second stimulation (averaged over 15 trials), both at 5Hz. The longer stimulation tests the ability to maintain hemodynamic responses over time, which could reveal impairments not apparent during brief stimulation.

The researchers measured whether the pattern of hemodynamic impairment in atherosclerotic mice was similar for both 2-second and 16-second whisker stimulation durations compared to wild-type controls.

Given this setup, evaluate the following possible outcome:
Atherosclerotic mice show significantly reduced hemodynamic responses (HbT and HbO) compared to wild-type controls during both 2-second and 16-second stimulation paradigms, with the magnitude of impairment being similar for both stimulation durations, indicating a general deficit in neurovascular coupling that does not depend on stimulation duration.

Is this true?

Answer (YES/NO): NO